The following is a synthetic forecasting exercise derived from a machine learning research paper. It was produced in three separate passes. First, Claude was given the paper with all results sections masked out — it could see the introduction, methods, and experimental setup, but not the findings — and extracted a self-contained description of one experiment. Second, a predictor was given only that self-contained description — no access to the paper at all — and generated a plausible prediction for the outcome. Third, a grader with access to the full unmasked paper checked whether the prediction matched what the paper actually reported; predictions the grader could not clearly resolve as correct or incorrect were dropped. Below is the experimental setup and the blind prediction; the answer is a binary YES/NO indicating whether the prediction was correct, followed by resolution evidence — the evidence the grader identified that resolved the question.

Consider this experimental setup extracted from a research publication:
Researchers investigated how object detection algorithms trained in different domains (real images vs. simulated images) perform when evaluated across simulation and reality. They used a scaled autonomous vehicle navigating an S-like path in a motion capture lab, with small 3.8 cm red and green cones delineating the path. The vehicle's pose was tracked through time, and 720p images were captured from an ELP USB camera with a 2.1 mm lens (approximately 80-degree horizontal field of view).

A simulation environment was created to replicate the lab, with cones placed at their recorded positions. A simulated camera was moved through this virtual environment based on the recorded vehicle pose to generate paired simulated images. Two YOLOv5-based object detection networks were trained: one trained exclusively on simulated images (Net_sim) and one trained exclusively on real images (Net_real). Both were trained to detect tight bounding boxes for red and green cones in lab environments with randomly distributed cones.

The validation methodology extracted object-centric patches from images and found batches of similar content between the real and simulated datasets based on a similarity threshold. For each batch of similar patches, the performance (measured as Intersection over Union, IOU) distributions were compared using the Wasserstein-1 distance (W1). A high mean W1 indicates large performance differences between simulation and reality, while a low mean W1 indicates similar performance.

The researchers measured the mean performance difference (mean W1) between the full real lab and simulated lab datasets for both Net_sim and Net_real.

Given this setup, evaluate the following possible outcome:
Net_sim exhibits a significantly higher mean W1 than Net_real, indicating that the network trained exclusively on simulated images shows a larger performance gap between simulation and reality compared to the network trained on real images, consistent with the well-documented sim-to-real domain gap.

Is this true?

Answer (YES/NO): YES